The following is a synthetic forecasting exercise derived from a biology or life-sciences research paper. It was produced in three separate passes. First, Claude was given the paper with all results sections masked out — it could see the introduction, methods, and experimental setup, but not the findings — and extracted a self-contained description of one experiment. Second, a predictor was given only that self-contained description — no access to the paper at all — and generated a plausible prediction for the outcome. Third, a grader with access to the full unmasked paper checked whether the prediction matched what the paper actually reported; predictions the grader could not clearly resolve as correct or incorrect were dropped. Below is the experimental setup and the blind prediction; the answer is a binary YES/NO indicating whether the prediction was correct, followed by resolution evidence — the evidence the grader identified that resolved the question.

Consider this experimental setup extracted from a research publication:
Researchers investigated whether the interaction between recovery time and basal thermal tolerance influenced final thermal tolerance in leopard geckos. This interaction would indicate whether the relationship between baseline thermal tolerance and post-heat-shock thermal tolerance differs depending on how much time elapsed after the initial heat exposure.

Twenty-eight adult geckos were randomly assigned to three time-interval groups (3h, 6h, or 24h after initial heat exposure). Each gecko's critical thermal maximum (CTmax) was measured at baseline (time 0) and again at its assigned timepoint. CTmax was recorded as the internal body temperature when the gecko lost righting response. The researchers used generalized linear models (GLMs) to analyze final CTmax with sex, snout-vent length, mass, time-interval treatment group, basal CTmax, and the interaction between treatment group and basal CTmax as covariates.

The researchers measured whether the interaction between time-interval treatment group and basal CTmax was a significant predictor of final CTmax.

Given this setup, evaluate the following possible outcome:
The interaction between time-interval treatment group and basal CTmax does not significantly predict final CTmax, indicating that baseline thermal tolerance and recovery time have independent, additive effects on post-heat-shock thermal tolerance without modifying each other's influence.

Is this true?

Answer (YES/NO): NO